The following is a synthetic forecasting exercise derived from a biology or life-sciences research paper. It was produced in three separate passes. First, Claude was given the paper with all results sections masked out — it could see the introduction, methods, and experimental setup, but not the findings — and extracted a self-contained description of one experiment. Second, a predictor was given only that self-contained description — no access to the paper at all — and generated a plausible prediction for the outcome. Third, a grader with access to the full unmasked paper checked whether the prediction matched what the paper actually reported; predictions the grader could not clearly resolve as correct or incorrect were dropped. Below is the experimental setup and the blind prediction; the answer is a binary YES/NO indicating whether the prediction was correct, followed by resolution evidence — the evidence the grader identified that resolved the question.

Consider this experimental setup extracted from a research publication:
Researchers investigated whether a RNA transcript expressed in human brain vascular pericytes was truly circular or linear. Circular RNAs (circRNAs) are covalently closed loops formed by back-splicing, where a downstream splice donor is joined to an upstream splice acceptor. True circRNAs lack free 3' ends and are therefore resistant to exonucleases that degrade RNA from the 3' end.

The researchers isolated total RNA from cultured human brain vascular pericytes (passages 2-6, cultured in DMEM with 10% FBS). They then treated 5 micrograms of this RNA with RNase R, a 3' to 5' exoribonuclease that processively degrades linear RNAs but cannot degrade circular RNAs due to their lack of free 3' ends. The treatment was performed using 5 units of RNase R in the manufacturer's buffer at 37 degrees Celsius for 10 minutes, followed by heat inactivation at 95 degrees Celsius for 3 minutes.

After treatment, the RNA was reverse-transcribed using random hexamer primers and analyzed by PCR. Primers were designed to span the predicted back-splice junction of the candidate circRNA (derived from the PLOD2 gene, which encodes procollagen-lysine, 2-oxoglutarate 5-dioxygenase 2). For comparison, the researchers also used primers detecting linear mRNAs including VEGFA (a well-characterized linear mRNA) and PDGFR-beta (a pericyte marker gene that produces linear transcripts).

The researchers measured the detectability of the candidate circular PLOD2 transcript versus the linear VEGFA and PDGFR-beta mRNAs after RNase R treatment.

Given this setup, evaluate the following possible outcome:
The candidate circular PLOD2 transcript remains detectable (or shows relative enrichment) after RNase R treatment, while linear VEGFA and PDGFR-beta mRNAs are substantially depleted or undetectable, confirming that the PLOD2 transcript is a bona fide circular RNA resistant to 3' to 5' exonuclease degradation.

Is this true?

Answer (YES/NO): YES